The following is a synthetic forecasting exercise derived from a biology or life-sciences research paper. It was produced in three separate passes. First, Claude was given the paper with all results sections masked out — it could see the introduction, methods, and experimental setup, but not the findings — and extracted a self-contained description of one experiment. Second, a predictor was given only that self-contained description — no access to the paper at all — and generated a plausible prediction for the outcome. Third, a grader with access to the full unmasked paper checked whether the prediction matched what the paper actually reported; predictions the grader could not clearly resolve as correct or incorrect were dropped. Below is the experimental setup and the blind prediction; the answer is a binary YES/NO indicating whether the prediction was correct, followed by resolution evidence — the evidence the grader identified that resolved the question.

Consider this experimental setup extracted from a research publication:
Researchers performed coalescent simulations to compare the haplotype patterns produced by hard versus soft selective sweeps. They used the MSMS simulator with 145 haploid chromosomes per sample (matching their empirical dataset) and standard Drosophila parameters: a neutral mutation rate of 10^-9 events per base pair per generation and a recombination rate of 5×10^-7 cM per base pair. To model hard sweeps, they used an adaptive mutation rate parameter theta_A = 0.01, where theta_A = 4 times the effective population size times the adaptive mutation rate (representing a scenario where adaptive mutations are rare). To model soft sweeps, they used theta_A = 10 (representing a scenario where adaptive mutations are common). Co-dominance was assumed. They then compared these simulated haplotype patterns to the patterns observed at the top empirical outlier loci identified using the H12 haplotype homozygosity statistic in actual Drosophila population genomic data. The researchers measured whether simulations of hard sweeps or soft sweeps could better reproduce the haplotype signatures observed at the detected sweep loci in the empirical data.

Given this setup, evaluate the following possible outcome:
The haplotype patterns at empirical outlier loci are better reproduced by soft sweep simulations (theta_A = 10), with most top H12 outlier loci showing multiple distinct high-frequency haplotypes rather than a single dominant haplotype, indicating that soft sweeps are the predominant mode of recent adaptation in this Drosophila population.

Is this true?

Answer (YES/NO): YES